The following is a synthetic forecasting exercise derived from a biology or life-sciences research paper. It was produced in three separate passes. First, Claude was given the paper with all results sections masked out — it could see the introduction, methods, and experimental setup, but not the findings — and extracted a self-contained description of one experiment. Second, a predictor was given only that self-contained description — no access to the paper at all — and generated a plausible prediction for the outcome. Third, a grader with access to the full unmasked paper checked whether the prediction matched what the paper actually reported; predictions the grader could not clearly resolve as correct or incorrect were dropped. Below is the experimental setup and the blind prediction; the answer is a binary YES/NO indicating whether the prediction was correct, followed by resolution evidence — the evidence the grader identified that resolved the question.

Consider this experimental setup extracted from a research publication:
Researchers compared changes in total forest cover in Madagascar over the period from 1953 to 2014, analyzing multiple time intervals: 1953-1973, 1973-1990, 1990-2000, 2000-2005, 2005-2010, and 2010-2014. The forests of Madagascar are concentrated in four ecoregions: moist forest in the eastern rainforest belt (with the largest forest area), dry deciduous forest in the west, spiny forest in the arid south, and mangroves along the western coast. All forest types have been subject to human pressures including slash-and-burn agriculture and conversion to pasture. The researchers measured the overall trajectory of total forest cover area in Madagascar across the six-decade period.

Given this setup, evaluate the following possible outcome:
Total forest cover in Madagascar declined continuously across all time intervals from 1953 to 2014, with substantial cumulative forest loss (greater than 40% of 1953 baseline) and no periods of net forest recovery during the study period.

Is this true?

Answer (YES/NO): YES